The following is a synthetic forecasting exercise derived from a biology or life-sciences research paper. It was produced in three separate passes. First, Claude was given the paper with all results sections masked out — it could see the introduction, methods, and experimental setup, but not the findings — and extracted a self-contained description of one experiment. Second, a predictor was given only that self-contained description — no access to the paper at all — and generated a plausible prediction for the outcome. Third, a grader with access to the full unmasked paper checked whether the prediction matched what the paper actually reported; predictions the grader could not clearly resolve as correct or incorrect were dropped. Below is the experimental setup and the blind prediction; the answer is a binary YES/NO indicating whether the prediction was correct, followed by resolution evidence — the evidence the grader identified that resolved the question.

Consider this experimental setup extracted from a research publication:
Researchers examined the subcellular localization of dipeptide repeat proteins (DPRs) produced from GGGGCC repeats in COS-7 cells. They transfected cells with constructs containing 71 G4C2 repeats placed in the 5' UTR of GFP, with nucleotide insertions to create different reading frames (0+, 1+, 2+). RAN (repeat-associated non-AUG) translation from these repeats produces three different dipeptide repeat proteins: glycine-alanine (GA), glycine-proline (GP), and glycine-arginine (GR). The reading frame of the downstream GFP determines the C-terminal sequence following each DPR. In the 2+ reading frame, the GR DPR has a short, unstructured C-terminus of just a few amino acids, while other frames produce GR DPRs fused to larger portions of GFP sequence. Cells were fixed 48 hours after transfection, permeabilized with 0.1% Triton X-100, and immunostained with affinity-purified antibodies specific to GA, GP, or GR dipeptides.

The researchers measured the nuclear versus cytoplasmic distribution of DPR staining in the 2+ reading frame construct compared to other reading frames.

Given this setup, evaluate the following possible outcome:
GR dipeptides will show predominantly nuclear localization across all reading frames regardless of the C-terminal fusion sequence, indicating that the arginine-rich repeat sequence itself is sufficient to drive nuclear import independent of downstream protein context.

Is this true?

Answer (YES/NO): NO